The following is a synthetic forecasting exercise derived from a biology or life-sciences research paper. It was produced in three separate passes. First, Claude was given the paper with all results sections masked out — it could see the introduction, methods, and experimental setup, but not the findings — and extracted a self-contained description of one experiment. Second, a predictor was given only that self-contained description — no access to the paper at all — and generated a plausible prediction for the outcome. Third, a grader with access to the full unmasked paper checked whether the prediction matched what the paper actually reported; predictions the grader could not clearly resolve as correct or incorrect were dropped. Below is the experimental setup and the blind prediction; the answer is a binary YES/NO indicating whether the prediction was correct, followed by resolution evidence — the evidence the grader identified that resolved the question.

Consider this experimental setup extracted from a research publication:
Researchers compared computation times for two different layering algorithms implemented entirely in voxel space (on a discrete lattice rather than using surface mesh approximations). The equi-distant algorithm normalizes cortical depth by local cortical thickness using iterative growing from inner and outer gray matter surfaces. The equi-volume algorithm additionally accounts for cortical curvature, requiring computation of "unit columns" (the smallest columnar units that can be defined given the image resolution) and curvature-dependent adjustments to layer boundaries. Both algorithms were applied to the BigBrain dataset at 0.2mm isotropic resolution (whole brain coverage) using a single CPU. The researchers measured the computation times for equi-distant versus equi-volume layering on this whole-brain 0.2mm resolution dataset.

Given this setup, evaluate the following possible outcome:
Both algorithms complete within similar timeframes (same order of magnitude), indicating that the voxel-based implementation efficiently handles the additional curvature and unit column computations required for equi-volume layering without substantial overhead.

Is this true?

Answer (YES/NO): NO